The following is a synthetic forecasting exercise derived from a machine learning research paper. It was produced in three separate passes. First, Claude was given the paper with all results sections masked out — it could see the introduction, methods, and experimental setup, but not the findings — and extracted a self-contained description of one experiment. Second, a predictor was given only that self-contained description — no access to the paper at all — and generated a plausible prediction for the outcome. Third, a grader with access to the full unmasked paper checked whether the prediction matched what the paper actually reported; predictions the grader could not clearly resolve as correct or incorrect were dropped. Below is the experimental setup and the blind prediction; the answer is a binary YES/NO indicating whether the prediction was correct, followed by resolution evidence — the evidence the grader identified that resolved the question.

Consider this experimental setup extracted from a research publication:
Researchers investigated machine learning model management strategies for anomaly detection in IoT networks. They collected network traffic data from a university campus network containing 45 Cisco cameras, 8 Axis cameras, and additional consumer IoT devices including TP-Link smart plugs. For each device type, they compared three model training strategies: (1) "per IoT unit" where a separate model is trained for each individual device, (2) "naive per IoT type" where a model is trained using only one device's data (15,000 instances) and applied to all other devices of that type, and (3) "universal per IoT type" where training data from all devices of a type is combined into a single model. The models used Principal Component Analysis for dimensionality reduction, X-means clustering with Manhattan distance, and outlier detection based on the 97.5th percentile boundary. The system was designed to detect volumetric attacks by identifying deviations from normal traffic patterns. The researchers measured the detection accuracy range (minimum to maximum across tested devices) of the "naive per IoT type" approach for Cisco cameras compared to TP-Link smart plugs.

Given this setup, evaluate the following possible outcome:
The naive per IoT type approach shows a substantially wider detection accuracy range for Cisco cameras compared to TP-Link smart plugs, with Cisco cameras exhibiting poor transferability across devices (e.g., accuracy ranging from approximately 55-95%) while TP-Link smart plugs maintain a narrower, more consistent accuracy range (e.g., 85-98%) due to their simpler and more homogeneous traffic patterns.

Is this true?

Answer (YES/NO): NO